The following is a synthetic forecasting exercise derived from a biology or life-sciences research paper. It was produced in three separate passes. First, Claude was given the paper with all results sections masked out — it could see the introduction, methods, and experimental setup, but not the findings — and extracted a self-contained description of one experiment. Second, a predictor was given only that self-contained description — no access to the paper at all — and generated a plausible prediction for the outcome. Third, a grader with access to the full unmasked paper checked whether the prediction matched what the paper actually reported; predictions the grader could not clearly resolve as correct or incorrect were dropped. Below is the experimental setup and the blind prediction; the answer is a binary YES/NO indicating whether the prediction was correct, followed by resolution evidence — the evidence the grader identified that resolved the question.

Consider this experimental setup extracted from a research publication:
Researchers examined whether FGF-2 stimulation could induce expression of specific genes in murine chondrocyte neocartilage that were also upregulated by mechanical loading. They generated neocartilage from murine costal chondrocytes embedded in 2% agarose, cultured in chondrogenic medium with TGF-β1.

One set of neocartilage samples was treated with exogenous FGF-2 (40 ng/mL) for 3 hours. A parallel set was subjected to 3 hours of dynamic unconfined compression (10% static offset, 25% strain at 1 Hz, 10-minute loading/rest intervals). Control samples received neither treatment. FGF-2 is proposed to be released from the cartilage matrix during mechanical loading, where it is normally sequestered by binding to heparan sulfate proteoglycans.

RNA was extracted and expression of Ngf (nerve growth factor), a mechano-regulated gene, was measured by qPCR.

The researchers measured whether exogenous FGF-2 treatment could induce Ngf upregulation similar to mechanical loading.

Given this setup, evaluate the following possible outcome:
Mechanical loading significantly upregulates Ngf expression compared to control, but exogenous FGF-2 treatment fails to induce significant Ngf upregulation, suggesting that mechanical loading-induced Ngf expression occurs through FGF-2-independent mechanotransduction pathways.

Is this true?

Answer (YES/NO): NO